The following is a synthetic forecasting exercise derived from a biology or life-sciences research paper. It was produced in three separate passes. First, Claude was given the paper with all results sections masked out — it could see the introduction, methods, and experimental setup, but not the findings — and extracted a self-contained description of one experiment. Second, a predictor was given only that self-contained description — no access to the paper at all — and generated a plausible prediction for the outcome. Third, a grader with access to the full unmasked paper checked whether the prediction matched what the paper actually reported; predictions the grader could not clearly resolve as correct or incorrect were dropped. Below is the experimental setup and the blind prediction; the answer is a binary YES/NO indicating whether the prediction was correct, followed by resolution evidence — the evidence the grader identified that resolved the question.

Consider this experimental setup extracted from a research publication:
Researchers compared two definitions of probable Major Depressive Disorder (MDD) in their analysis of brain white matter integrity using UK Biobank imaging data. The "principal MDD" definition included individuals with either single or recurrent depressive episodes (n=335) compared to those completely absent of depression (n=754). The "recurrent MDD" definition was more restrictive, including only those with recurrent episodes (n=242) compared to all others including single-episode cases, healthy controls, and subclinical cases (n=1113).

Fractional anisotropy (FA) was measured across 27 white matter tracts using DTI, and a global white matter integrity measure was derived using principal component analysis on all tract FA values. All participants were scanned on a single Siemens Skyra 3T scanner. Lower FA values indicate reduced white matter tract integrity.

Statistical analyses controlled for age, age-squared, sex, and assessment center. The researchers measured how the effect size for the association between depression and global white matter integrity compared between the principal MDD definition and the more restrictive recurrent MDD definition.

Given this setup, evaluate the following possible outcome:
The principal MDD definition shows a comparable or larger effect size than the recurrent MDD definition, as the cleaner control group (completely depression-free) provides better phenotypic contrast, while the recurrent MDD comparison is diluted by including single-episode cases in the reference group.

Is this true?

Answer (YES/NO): YES